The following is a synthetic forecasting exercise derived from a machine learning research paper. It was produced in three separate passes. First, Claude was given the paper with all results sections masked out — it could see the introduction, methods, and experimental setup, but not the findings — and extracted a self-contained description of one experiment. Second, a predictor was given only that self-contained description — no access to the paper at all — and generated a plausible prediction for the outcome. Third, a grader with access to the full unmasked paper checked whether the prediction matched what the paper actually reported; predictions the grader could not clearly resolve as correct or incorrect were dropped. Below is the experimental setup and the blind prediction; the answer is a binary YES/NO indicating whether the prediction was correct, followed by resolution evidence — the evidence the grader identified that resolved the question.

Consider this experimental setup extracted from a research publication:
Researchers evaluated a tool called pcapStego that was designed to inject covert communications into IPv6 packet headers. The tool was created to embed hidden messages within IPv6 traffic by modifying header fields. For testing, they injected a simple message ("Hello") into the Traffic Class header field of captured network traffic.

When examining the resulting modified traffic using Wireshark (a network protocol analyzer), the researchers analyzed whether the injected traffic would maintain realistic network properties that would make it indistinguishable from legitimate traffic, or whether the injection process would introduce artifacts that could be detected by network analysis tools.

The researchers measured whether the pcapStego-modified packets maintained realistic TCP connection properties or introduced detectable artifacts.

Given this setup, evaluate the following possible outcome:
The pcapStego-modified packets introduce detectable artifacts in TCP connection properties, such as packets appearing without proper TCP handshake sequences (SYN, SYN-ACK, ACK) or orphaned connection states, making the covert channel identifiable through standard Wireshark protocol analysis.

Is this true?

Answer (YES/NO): YES